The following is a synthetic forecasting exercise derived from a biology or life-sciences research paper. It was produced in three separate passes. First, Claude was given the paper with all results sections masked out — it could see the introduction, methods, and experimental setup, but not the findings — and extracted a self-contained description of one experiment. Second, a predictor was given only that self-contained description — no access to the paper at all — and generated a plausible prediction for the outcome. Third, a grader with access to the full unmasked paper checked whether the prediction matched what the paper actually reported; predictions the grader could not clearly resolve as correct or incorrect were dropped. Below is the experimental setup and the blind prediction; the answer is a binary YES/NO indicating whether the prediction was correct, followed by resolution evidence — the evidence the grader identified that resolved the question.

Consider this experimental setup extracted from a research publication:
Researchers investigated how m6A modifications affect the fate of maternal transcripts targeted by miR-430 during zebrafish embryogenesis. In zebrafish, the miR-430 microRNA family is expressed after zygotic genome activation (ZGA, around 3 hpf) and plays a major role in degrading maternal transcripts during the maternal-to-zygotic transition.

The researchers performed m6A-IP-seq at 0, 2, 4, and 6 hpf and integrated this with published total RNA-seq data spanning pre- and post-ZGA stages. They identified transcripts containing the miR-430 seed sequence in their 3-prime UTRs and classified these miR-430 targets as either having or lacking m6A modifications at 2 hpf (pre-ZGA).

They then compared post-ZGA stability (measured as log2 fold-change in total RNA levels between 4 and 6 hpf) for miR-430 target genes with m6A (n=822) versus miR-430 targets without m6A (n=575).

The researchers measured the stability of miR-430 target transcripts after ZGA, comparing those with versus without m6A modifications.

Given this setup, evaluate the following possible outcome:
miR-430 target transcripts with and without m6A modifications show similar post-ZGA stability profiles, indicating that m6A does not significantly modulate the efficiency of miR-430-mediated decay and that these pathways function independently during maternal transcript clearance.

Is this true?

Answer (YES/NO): NO